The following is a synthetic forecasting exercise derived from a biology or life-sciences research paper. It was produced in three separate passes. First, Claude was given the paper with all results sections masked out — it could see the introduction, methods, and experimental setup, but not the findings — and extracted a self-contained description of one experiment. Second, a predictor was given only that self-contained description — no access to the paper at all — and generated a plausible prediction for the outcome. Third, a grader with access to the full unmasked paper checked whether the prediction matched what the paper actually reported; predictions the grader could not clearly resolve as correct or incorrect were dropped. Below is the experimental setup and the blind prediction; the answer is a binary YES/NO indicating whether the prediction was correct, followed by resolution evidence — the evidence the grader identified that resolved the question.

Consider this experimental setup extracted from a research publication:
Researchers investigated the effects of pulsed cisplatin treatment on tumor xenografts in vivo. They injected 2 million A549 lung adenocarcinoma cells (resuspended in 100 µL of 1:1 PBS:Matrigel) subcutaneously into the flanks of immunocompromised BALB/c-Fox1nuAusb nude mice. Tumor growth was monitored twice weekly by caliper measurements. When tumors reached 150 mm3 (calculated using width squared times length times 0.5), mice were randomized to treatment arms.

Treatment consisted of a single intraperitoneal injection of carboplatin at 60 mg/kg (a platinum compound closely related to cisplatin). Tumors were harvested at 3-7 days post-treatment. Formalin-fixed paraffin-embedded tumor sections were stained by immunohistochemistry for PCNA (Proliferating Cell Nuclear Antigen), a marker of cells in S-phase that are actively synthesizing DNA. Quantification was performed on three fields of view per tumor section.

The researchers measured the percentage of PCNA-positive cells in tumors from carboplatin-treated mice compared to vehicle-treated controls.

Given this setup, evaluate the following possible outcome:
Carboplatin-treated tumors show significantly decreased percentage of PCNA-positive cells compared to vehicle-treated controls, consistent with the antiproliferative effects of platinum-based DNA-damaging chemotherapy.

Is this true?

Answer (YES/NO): YES